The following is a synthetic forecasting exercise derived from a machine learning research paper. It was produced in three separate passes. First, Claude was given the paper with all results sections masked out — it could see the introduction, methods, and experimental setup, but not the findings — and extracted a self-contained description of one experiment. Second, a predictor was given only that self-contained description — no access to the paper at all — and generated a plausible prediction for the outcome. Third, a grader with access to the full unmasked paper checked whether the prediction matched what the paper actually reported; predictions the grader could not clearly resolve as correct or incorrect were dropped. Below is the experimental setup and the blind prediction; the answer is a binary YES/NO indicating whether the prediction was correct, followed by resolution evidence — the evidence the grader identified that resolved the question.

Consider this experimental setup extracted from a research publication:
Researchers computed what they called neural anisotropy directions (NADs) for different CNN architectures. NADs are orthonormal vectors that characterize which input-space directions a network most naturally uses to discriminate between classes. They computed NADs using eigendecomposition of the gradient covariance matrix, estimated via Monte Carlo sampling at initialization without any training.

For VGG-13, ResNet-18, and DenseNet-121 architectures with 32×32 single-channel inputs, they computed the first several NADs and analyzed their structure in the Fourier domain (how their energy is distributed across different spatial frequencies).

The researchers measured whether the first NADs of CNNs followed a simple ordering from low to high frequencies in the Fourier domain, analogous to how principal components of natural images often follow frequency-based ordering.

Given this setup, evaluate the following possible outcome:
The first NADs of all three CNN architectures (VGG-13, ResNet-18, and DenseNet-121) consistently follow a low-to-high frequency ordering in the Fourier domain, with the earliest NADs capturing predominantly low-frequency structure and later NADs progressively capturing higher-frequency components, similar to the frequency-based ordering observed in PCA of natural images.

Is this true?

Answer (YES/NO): NO